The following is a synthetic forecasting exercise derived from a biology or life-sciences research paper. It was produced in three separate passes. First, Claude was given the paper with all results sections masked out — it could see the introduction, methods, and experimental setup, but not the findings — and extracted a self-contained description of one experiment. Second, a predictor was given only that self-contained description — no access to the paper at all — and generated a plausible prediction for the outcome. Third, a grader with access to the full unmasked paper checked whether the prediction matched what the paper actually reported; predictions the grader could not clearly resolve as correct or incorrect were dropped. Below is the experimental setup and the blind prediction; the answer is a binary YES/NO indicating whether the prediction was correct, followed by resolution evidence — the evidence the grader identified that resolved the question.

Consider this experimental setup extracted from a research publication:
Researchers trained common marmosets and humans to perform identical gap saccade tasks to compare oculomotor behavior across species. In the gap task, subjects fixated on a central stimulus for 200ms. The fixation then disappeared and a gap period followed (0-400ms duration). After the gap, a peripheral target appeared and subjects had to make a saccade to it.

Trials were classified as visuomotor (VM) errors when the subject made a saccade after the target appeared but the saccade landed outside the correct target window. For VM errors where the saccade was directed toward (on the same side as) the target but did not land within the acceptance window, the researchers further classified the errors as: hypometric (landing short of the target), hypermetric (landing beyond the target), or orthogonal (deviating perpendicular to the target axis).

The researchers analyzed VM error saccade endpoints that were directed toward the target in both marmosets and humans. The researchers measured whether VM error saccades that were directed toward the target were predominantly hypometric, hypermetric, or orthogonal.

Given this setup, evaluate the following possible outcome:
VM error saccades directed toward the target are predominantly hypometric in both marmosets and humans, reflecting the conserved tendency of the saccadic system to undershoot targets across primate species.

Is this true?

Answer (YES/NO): NO